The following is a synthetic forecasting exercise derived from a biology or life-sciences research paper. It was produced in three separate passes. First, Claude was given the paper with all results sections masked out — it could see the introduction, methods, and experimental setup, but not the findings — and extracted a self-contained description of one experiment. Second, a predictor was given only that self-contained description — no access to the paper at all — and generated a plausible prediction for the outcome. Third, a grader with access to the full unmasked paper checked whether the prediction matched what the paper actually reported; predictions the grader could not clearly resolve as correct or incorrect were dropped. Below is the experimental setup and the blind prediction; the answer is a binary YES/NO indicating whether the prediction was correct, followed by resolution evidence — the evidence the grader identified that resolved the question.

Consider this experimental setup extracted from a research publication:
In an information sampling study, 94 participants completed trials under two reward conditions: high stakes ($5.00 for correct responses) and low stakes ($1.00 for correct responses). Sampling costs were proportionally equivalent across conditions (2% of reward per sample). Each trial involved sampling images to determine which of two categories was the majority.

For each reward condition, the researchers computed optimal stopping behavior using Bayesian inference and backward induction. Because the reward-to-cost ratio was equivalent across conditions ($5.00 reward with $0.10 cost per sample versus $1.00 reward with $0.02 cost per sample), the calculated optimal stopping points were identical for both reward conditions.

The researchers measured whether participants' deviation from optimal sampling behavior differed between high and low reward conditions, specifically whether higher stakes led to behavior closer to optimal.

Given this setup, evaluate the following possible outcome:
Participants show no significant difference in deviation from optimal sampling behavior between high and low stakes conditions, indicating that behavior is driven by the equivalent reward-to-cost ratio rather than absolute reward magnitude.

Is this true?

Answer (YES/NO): NO